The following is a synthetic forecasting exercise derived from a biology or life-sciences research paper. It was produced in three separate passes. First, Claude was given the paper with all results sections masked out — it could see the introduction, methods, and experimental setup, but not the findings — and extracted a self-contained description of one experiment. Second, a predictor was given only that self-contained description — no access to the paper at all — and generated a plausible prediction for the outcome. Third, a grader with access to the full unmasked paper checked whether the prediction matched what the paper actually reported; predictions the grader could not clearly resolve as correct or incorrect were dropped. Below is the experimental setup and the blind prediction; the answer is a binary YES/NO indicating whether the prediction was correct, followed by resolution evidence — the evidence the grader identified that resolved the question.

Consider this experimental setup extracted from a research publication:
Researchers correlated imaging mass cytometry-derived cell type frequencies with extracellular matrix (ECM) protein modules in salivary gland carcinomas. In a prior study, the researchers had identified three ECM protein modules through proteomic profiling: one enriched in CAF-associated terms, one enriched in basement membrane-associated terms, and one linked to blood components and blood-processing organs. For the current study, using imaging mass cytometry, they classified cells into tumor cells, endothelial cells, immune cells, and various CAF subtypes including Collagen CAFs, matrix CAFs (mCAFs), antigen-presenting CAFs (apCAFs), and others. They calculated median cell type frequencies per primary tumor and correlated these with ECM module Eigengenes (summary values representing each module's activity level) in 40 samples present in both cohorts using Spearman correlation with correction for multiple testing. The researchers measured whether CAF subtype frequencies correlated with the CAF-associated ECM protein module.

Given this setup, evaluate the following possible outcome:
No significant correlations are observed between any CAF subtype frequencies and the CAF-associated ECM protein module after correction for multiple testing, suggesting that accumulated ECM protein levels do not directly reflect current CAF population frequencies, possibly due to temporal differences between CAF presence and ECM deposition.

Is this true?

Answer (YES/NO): NO